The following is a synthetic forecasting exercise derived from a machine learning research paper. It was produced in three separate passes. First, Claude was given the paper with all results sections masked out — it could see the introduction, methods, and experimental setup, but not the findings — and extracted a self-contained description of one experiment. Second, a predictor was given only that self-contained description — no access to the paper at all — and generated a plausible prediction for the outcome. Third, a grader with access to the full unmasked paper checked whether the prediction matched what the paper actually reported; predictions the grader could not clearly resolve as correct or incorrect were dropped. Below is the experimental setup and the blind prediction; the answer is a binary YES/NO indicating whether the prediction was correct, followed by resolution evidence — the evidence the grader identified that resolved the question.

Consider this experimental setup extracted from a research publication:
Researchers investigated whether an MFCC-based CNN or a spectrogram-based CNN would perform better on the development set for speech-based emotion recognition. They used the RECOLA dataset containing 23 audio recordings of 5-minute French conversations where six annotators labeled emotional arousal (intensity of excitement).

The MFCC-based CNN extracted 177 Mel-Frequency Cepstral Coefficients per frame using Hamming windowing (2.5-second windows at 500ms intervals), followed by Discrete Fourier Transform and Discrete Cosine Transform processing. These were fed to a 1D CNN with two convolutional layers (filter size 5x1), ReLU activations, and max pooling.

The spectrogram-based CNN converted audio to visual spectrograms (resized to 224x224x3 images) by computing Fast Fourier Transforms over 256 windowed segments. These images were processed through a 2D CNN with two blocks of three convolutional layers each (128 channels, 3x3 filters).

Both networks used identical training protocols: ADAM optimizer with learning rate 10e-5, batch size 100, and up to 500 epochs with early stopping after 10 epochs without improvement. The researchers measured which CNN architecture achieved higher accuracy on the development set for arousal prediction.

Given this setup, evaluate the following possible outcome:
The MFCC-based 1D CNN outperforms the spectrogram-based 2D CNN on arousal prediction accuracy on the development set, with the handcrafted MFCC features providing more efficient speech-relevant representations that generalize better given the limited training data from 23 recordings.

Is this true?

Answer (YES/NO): YES